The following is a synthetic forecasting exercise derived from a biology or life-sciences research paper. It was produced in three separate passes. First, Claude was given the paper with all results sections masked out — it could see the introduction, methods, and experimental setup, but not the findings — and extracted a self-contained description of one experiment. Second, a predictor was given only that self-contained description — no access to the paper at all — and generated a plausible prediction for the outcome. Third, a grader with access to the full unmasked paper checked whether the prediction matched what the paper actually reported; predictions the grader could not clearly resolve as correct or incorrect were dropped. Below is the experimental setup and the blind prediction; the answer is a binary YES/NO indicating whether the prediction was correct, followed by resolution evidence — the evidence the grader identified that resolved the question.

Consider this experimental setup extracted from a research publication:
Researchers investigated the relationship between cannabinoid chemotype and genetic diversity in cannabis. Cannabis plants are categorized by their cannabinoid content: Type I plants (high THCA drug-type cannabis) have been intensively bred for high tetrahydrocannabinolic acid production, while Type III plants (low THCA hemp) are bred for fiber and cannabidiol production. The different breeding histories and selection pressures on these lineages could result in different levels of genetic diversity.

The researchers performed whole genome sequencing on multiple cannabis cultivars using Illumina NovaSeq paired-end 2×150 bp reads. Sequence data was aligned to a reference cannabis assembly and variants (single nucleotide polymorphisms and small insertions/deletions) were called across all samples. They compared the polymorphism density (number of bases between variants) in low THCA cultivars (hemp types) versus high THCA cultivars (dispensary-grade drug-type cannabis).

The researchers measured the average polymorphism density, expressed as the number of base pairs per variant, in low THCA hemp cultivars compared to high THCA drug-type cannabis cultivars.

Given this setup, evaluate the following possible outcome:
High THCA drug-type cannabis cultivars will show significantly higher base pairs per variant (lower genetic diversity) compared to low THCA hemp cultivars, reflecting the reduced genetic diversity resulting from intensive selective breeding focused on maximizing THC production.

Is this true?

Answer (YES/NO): YES